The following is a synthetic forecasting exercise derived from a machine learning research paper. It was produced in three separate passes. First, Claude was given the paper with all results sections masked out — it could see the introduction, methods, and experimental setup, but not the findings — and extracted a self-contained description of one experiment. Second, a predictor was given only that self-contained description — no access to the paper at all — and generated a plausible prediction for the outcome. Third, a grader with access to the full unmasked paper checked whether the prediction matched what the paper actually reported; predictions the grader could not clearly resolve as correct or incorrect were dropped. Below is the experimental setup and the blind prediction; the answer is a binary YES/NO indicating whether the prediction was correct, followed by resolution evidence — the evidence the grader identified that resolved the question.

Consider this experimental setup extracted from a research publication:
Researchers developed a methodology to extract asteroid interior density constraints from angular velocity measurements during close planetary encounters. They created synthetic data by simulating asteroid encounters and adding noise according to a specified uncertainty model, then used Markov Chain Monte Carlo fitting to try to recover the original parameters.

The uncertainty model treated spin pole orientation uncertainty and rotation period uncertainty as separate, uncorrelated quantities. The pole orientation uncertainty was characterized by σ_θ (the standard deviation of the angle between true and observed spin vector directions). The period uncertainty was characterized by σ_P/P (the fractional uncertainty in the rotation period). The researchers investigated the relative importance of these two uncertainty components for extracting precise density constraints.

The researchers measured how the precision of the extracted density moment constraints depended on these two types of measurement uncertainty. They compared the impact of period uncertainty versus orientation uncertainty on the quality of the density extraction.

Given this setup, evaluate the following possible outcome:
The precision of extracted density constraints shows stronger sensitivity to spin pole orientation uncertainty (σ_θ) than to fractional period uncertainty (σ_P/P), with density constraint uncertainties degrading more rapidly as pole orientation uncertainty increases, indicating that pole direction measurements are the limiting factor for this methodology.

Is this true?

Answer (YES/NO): NO